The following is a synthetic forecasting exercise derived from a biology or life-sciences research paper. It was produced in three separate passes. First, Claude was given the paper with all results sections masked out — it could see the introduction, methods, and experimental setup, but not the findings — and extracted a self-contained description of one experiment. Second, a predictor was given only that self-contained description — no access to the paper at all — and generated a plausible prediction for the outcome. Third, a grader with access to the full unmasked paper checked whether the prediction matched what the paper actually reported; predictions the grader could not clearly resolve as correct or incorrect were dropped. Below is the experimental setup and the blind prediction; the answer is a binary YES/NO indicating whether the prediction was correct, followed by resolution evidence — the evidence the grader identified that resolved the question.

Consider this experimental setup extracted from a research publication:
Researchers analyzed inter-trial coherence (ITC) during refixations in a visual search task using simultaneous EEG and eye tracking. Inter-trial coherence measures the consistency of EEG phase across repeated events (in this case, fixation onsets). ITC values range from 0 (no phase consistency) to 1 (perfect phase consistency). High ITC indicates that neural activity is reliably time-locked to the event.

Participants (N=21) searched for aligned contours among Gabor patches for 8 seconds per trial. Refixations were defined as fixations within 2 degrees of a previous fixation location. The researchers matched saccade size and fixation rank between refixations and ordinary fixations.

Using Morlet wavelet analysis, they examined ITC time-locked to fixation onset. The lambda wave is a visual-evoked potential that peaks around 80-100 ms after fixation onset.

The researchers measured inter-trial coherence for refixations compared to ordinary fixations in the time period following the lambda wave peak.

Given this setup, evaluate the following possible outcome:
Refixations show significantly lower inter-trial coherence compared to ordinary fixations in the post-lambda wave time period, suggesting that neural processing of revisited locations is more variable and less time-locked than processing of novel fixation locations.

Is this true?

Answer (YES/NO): NO